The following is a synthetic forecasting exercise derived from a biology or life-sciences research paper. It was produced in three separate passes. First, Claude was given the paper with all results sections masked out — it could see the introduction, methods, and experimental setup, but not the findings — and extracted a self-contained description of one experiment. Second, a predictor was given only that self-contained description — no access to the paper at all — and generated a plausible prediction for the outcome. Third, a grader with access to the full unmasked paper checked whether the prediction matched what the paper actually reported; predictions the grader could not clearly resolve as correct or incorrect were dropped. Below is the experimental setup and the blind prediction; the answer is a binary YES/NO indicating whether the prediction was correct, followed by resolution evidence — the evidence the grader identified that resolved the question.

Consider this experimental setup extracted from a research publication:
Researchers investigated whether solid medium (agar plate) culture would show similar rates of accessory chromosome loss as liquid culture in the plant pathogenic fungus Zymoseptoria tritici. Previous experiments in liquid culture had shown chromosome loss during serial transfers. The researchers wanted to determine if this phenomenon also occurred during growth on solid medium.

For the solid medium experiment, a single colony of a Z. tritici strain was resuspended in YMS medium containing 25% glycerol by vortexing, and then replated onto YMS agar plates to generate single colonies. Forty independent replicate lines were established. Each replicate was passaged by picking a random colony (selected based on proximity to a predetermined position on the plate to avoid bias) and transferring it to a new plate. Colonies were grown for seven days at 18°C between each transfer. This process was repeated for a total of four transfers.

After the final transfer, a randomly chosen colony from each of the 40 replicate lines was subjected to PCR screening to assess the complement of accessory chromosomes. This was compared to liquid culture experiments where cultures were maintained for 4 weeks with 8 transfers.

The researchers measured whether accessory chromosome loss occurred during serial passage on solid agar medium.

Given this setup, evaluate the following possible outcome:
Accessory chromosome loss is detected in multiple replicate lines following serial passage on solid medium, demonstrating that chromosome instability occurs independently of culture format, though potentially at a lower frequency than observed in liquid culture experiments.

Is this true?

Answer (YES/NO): NO